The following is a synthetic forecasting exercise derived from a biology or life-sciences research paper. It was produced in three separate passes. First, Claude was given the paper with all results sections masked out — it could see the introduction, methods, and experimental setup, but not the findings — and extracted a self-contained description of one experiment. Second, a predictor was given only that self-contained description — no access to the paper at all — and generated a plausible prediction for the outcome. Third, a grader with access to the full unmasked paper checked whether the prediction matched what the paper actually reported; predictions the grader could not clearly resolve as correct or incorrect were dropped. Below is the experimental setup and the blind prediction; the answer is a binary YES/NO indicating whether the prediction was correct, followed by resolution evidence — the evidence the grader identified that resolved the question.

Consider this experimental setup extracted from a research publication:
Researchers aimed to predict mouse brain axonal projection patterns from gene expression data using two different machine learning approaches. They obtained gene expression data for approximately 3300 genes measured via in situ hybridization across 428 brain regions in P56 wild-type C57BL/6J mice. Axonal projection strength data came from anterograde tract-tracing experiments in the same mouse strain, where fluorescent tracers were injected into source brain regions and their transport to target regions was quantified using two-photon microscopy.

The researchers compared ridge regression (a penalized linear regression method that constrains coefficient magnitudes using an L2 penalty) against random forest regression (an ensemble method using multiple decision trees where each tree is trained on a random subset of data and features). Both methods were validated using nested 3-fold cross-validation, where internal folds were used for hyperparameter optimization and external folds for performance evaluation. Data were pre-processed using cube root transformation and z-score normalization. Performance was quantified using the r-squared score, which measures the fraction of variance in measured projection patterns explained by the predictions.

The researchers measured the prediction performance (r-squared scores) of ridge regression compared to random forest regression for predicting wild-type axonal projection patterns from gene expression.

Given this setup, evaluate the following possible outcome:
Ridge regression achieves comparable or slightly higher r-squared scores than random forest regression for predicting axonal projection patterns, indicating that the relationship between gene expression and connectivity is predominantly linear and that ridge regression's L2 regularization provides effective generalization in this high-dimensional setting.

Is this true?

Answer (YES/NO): NO